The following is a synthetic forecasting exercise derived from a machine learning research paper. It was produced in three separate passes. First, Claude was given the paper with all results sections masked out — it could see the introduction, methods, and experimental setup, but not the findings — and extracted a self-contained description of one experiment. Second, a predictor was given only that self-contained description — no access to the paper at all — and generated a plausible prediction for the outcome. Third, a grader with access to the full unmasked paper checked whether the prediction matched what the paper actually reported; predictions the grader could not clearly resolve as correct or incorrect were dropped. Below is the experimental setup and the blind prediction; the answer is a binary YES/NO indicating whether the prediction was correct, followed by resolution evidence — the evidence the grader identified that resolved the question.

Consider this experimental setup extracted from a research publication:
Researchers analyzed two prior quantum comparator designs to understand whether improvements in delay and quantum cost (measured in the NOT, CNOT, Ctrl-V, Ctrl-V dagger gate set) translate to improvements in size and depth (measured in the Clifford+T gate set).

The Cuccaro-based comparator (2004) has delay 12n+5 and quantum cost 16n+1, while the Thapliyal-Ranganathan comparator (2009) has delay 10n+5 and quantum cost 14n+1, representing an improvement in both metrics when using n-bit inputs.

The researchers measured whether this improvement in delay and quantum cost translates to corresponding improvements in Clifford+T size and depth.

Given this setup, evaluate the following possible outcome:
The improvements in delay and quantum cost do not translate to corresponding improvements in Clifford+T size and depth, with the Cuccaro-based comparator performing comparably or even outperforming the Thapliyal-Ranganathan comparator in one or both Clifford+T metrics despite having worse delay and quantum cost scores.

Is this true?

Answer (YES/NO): YES